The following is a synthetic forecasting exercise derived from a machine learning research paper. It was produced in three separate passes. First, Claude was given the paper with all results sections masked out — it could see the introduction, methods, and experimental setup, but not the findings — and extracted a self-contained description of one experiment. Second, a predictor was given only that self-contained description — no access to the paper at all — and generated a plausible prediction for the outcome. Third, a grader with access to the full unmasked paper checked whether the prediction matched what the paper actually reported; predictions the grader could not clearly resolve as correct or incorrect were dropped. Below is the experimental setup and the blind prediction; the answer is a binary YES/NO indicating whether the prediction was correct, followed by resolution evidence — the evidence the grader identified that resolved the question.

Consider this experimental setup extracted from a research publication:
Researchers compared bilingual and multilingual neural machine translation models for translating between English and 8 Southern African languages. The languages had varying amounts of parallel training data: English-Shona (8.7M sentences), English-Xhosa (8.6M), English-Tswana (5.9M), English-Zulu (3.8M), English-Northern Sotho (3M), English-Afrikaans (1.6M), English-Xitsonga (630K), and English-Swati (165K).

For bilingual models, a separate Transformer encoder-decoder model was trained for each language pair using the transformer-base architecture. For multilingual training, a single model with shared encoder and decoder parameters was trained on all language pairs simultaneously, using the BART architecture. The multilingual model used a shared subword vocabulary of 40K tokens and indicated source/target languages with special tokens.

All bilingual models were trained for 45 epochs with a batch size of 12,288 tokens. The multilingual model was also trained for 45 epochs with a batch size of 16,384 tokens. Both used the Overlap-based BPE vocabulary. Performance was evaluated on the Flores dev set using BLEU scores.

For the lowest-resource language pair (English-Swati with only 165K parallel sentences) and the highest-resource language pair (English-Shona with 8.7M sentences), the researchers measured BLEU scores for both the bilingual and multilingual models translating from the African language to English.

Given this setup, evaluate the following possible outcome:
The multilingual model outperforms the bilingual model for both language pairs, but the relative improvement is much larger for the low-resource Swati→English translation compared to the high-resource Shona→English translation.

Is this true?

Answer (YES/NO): NO